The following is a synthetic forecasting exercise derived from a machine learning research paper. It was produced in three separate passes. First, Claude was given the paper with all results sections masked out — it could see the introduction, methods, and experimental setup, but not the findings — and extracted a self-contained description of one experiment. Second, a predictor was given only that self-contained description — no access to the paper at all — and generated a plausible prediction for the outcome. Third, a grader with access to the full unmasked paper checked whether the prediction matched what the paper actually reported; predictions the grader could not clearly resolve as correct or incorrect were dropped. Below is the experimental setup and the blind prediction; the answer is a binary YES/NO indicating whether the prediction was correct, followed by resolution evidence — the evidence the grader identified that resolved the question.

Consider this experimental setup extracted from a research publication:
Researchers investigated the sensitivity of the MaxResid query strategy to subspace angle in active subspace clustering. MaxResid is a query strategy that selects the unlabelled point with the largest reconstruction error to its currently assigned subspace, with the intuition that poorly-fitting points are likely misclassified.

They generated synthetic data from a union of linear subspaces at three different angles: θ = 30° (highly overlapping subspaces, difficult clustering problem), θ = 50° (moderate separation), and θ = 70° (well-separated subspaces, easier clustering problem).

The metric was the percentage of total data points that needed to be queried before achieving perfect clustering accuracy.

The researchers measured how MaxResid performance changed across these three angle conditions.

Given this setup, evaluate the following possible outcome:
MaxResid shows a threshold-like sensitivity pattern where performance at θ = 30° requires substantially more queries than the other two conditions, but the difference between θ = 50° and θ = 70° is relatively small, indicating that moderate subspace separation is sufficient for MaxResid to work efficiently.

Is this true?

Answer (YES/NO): NO